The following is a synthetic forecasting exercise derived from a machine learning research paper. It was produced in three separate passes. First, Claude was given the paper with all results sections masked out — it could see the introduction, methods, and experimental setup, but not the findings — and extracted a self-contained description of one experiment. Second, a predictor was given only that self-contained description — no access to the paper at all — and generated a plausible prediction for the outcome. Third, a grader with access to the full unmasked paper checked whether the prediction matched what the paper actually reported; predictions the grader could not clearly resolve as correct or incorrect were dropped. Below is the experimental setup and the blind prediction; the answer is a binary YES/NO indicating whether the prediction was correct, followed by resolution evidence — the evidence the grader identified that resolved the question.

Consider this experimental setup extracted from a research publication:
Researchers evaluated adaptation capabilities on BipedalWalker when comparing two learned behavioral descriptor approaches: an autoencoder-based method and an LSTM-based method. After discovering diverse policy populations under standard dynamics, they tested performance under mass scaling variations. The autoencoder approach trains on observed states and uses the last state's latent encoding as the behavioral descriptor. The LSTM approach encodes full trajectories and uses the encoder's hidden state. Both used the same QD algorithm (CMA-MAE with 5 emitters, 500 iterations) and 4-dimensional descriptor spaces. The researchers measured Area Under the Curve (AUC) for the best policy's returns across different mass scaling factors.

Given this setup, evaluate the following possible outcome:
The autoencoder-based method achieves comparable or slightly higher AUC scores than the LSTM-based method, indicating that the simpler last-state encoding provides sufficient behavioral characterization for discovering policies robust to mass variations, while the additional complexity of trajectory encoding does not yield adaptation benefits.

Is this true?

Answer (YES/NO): NO